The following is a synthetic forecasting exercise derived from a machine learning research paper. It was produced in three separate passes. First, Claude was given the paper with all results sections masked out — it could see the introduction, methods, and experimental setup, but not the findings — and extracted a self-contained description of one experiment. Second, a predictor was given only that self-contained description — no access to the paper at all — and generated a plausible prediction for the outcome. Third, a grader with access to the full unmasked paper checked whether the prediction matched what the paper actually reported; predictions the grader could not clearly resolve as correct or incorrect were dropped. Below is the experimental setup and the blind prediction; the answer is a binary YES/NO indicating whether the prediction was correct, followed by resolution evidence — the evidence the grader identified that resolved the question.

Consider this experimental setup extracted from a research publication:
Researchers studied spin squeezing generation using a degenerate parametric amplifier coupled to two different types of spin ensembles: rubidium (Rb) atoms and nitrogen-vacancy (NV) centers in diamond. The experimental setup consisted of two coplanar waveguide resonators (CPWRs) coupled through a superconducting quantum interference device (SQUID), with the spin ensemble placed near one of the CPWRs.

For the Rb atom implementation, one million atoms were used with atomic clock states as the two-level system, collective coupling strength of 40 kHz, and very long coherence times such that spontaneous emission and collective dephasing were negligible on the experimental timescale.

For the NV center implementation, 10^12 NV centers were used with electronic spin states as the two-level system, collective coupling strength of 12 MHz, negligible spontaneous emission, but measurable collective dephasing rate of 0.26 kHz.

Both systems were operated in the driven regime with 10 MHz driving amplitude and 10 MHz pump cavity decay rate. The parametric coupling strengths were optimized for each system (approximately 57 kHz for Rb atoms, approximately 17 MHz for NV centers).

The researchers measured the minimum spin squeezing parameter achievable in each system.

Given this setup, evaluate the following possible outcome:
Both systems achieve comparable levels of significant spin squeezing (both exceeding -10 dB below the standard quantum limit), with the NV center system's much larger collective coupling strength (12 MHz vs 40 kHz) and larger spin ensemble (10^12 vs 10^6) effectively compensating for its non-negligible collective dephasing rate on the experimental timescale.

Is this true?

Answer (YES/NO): YES